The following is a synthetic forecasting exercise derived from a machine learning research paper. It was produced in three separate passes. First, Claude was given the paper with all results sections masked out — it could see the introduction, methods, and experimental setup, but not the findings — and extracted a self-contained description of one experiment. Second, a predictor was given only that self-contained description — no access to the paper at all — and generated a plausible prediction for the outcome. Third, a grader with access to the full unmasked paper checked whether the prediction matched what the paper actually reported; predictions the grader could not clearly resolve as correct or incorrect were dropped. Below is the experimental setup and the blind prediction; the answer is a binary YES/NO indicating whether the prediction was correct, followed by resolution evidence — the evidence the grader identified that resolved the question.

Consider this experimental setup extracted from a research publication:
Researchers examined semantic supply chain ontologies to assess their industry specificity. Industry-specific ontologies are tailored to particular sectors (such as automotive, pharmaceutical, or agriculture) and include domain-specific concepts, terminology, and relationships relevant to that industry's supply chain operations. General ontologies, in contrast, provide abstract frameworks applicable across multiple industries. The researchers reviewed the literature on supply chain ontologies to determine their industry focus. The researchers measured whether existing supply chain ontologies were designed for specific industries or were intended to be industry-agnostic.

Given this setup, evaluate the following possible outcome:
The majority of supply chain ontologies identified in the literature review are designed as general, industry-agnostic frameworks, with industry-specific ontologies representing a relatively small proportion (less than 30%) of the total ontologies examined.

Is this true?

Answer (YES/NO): YES